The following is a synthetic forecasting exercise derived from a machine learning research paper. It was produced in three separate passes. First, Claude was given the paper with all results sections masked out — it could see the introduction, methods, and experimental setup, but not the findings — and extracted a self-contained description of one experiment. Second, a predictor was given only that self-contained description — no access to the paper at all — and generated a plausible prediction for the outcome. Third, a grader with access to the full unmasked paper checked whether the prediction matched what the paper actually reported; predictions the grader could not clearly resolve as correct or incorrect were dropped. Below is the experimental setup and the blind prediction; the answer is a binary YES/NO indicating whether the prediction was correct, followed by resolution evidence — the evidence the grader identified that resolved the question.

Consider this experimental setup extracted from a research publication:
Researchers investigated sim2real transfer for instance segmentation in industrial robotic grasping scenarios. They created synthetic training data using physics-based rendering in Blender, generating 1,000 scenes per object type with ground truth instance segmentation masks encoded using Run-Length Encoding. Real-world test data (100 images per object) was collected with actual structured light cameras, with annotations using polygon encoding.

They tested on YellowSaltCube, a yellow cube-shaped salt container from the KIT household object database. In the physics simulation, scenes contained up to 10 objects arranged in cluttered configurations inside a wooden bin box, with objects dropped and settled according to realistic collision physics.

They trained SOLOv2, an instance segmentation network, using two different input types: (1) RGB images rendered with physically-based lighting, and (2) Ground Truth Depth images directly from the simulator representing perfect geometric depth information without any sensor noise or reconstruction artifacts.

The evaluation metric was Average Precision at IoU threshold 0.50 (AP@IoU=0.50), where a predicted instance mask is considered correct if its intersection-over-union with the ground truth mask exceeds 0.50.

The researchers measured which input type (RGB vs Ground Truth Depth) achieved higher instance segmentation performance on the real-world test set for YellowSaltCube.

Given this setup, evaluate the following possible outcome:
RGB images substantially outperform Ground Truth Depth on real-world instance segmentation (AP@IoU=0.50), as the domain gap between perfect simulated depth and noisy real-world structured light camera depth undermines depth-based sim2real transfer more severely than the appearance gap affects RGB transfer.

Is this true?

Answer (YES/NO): NO